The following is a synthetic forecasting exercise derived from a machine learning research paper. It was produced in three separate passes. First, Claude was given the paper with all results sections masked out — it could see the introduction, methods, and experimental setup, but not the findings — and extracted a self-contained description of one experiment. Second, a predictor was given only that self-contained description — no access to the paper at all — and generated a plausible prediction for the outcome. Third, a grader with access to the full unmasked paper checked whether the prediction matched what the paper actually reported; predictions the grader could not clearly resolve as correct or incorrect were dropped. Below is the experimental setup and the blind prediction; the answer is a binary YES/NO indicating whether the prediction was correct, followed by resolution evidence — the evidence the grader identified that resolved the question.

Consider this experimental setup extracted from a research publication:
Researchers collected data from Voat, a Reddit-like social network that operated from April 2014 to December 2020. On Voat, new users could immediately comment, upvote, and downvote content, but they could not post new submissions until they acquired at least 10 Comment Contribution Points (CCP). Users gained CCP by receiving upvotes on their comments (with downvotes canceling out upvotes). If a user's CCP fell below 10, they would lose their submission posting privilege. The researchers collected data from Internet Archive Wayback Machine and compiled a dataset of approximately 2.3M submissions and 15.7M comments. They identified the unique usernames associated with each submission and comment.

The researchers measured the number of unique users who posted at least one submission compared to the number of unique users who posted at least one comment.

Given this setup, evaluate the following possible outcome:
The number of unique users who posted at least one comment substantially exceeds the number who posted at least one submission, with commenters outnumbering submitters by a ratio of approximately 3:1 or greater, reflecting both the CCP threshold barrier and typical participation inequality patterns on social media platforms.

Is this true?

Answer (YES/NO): NO